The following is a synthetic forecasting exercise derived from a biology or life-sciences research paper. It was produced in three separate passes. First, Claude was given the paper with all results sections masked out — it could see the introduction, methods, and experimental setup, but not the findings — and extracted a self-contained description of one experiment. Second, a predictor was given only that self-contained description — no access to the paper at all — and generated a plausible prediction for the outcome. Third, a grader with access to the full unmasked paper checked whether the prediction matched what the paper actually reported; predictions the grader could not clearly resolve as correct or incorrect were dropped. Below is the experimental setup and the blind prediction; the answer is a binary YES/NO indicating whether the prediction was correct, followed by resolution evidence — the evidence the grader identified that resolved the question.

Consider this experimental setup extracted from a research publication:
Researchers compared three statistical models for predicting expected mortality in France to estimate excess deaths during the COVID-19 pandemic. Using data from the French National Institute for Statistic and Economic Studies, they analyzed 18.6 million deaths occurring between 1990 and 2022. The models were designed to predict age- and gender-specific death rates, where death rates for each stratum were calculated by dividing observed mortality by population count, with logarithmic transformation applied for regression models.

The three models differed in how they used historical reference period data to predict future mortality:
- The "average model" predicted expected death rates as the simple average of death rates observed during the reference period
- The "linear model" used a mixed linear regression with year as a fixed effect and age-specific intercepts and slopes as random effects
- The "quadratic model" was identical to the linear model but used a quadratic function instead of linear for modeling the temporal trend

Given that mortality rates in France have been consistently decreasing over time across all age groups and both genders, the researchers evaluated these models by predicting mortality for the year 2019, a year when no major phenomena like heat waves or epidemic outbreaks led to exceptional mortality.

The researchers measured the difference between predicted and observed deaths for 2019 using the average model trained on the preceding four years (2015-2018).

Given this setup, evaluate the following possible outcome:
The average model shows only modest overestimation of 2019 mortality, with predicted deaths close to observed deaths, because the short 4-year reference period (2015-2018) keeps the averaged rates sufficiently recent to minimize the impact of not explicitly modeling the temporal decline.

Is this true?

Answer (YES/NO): NO